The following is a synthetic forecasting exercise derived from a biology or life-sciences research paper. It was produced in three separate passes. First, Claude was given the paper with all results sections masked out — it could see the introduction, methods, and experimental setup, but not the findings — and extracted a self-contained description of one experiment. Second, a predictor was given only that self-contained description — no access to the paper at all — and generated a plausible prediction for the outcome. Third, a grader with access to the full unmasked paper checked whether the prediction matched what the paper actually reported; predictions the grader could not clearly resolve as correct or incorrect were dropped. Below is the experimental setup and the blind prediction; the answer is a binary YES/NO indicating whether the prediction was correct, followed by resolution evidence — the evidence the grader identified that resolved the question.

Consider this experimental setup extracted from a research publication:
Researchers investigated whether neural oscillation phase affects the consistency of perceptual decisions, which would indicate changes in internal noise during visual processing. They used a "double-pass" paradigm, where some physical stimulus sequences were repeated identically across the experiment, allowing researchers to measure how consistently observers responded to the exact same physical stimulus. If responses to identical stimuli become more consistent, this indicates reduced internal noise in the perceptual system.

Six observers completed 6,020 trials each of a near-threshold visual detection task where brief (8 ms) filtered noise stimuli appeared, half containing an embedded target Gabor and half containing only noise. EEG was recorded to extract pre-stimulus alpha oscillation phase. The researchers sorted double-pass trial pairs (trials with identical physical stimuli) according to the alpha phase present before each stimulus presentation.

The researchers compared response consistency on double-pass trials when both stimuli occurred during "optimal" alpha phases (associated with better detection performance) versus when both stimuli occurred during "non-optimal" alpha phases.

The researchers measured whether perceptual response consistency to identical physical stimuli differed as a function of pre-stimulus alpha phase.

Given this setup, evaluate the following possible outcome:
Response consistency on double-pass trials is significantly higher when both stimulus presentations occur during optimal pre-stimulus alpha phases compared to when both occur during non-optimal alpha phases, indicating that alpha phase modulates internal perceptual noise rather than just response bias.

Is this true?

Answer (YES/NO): YES